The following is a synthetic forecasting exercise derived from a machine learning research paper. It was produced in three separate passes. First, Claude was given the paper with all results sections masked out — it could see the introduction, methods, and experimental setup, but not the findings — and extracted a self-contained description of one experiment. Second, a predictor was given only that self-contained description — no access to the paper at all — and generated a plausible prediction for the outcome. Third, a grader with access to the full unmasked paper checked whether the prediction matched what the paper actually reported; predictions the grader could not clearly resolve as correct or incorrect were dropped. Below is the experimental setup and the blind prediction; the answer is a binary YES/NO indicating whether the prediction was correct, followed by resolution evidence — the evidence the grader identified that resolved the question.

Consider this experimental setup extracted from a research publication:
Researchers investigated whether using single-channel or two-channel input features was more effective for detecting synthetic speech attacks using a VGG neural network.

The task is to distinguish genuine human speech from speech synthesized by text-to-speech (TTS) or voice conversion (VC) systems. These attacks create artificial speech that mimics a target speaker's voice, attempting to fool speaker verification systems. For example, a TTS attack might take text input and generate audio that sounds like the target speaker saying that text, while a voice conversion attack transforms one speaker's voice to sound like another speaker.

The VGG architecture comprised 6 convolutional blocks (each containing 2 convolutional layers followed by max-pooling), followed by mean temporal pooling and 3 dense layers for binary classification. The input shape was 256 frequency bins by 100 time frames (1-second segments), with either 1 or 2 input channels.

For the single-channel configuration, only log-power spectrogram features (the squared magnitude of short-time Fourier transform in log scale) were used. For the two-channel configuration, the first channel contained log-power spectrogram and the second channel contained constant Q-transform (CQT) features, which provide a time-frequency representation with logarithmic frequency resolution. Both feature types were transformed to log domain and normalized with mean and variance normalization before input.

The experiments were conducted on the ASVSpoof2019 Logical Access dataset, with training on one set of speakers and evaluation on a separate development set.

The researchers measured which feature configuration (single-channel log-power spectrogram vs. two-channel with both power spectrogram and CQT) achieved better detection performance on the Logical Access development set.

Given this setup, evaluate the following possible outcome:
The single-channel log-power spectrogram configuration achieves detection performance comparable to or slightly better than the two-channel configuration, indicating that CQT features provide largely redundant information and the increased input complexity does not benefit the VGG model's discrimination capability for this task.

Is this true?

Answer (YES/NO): NO